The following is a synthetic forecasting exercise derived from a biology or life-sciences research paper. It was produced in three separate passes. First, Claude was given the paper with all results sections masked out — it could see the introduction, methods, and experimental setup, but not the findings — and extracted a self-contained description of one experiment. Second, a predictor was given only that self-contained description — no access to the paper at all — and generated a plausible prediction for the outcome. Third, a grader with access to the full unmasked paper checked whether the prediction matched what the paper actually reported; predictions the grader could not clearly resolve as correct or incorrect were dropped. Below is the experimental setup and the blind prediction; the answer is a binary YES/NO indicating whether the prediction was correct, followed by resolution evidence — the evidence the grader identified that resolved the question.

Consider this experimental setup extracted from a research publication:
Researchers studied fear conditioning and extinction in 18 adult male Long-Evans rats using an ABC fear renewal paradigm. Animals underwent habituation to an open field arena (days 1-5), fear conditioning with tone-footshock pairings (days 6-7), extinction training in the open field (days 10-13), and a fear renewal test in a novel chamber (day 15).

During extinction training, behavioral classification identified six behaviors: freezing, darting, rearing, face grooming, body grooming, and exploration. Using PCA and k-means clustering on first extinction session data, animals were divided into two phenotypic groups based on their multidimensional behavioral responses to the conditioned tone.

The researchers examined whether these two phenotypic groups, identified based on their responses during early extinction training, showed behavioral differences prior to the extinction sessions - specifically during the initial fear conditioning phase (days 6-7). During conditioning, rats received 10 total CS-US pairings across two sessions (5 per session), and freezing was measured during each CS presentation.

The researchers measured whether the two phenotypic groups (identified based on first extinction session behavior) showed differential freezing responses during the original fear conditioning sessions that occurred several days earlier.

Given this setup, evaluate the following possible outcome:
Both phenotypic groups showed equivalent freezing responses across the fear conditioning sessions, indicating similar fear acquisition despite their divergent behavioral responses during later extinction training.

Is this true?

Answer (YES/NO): YES